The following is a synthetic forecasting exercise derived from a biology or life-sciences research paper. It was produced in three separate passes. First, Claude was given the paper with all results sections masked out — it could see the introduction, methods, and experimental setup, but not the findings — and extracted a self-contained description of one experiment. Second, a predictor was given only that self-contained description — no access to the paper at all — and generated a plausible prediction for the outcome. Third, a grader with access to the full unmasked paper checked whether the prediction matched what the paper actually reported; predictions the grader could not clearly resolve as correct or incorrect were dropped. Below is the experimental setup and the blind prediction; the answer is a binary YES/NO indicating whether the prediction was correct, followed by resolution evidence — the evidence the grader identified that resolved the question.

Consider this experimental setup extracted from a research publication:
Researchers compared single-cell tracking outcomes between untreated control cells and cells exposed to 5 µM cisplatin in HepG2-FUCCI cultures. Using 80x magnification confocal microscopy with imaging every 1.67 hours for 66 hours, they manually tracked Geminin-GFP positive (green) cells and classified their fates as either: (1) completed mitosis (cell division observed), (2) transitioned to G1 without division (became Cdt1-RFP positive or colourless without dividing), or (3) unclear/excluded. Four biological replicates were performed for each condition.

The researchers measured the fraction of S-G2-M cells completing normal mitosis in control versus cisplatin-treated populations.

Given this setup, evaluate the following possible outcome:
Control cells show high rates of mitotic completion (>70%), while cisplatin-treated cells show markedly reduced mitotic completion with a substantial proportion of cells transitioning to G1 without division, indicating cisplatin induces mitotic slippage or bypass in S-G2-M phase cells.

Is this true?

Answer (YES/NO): YES